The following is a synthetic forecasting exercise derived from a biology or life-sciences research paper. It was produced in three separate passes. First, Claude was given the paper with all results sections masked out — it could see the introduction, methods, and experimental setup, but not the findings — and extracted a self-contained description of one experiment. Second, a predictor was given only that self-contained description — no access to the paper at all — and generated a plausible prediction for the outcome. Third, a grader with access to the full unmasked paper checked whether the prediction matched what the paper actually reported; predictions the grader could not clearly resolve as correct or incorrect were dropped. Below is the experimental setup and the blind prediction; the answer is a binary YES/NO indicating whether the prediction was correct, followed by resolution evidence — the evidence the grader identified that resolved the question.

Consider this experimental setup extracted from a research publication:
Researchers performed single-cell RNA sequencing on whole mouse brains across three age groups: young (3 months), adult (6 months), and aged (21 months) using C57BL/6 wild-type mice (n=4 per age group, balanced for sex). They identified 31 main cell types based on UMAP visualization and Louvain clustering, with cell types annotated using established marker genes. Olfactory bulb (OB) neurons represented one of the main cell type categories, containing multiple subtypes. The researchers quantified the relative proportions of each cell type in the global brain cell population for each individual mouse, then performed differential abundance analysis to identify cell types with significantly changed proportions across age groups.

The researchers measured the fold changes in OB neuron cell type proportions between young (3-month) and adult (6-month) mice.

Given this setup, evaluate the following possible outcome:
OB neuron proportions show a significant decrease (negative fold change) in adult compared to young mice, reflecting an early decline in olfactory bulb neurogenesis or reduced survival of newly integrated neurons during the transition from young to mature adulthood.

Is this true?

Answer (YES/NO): NO